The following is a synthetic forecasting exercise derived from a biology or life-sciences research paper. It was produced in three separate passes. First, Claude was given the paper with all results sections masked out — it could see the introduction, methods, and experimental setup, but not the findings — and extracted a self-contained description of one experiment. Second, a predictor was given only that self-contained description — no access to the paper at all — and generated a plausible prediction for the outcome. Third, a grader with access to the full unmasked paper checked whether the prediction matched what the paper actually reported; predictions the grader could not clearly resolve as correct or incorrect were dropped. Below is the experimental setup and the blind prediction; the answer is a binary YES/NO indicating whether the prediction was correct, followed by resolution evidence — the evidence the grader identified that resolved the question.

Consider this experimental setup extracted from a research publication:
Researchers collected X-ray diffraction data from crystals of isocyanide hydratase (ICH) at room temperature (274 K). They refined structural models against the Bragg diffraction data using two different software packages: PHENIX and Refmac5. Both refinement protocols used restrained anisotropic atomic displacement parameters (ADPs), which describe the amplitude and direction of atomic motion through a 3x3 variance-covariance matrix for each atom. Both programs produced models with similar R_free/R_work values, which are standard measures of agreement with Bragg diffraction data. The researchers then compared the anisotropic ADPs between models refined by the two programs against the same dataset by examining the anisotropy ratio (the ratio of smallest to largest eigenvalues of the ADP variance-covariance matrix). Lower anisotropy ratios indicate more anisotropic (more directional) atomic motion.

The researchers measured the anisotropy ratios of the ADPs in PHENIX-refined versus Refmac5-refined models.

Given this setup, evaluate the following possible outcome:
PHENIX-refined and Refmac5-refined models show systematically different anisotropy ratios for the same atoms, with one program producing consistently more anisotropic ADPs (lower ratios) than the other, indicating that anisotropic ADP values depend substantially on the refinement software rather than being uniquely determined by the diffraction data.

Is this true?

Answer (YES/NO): YES